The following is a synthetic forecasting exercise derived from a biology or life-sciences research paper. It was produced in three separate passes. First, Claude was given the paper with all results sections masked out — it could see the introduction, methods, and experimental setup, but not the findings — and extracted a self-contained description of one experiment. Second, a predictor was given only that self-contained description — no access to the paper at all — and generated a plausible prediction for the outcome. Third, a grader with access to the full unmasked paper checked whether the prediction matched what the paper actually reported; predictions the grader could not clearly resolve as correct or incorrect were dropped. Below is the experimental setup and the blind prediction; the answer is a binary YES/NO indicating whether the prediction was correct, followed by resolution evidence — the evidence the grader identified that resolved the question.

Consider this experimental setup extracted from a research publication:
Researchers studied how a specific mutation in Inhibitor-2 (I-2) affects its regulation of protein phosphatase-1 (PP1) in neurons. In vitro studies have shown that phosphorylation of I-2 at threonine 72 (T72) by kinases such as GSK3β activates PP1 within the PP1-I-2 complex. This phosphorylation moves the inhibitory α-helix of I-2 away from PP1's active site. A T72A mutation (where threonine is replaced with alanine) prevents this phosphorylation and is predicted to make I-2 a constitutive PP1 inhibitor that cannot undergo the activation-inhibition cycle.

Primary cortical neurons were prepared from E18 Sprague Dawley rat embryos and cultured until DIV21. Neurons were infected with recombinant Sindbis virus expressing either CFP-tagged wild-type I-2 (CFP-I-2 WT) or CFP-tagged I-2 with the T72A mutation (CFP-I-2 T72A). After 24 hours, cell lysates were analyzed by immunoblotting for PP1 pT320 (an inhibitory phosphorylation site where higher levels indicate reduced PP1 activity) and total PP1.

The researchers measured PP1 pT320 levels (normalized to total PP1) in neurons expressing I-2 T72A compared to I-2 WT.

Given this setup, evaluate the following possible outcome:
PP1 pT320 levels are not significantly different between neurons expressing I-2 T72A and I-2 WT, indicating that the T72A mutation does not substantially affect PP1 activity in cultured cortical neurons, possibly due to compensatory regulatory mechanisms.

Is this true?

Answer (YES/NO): NO